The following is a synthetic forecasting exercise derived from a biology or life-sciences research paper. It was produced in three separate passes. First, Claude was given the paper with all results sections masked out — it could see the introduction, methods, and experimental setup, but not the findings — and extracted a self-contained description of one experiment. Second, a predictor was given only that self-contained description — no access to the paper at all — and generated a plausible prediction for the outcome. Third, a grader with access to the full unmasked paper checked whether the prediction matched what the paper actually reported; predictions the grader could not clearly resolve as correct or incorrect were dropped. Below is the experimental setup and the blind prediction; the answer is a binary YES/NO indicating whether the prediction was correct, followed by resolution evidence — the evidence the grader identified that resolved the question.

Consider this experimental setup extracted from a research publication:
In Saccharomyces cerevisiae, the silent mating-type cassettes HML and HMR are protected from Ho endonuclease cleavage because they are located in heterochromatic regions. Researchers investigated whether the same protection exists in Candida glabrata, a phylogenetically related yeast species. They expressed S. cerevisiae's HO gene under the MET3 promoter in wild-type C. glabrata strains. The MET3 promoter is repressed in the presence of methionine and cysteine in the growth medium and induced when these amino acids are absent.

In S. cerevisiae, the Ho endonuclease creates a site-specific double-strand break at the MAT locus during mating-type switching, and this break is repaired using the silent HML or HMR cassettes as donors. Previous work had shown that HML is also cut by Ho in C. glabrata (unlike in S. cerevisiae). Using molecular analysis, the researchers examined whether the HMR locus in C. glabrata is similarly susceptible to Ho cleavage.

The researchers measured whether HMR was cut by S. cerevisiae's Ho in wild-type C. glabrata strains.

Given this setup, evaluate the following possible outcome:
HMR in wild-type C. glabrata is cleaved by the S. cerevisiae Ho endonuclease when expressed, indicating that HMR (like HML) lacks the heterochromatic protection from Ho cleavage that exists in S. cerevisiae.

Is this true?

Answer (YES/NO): YES